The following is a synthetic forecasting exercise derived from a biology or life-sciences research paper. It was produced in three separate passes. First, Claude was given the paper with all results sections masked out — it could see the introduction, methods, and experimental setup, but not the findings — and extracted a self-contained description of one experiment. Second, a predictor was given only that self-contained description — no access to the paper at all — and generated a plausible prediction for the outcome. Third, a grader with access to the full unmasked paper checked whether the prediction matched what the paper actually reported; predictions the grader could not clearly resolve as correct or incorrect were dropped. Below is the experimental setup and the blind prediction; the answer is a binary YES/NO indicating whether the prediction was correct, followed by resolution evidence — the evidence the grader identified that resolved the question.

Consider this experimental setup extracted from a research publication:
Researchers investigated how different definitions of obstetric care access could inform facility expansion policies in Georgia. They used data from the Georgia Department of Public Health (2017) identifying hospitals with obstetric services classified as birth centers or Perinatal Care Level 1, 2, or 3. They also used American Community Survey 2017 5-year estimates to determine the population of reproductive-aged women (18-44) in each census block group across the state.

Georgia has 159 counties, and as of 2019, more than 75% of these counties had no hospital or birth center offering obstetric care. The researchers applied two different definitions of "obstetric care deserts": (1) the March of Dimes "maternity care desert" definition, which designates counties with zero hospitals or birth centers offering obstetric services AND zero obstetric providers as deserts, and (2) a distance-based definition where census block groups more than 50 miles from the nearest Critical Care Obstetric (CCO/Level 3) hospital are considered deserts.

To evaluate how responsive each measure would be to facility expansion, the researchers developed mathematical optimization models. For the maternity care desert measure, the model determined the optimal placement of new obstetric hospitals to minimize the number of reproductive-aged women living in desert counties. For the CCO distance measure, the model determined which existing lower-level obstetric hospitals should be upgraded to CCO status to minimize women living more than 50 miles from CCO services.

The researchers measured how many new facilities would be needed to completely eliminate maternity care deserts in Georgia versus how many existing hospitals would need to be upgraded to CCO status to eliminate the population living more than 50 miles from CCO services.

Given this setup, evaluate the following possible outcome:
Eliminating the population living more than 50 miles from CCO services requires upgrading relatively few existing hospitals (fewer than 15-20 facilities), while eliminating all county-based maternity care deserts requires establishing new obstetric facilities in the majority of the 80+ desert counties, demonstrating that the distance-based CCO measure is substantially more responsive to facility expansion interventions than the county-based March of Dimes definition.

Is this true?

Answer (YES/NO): NO